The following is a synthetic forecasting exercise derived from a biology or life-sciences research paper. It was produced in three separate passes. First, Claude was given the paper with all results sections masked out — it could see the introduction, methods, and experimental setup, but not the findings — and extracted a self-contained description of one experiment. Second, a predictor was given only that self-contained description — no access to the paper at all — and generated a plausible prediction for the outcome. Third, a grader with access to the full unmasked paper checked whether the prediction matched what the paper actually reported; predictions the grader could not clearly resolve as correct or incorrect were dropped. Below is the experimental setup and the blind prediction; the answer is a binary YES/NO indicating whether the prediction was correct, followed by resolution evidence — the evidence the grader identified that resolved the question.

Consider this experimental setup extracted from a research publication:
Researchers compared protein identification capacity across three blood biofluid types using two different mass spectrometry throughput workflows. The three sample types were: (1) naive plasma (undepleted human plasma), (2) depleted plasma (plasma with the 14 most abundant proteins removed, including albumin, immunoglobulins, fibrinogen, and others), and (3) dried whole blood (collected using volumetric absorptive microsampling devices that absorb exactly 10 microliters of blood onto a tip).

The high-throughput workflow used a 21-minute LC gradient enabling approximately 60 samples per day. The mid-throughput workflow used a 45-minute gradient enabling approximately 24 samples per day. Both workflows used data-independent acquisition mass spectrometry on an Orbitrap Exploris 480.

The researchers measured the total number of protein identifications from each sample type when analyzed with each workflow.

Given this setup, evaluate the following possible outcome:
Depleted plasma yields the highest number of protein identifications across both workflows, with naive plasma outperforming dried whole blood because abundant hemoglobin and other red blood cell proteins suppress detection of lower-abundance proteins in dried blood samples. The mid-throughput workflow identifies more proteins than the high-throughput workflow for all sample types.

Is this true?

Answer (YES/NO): NO